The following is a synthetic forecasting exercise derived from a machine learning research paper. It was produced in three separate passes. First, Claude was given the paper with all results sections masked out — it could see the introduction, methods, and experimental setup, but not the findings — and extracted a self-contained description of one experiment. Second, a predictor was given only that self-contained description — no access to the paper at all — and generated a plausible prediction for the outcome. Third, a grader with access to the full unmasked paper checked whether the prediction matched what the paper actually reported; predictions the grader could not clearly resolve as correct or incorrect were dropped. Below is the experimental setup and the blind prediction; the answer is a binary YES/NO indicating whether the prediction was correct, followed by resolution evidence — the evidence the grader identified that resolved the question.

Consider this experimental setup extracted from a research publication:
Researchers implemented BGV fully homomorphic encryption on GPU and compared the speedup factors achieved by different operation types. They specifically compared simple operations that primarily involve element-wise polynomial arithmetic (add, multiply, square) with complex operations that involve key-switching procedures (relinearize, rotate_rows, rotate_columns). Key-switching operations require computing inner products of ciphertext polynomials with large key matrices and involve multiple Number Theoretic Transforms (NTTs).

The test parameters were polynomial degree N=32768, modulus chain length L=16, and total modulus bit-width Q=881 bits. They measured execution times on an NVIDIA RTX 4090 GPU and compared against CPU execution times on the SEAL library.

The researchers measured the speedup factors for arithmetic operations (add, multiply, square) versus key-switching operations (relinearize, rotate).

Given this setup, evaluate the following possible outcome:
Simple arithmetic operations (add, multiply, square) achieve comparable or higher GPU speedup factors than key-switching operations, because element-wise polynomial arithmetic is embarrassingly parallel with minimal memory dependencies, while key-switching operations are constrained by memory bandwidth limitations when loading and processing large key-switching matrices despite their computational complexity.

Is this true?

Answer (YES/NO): YES